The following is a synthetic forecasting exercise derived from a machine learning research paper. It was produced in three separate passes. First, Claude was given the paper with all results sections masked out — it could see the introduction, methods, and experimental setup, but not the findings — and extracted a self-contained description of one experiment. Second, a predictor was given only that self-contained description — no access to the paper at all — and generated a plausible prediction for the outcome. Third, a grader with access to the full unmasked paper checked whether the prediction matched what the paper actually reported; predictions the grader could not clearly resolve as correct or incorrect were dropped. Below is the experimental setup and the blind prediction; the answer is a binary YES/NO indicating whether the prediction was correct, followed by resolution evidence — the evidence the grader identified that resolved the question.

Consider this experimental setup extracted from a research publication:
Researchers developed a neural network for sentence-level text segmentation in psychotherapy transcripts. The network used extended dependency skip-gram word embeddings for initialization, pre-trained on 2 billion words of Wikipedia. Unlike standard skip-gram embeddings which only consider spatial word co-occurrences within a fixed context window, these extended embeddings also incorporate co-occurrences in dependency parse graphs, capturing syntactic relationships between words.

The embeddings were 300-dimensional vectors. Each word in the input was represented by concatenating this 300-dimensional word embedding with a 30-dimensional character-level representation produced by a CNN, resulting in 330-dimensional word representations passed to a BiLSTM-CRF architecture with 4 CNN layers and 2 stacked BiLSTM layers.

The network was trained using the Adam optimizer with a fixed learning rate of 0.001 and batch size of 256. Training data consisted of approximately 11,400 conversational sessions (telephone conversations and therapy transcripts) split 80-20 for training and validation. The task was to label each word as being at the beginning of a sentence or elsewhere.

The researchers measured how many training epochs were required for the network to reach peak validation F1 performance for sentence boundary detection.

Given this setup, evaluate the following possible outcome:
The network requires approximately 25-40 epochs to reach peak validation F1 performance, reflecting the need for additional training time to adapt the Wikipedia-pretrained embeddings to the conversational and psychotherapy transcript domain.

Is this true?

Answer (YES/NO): NO